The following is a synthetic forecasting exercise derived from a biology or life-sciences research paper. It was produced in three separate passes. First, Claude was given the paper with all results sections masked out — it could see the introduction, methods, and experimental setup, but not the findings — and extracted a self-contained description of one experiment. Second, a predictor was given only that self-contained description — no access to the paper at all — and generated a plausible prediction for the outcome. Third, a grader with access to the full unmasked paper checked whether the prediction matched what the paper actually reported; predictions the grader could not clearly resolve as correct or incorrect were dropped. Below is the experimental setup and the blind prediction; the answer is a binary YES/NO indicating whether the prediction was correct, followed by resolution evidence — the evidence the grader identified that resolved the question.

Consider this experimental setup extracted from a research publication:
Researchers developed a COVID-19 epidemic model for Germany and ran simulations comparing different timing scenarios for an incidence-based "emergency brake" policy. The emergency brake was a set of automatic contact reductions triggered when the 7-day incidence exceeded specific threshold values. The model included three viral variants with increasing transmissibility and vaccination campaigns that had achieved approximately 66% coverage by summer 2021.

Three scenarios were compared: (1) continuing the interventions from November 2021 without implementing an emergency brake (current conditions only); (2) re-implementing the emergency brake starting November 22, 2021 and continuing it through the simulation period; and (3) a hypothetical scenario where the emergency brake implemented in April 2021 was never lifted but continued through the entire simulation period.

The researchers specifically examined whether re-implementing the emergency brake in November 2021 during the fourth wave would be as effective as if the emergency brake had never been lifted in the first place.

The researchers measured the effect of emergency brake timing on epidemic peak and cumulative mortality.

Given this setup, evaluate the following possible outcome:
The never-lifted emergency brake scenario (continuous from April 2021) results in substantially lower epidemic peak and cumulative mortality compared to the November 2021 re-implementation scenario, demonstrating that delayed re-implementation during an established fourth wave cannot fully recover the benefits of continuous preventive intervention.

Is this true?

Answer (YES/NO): YES